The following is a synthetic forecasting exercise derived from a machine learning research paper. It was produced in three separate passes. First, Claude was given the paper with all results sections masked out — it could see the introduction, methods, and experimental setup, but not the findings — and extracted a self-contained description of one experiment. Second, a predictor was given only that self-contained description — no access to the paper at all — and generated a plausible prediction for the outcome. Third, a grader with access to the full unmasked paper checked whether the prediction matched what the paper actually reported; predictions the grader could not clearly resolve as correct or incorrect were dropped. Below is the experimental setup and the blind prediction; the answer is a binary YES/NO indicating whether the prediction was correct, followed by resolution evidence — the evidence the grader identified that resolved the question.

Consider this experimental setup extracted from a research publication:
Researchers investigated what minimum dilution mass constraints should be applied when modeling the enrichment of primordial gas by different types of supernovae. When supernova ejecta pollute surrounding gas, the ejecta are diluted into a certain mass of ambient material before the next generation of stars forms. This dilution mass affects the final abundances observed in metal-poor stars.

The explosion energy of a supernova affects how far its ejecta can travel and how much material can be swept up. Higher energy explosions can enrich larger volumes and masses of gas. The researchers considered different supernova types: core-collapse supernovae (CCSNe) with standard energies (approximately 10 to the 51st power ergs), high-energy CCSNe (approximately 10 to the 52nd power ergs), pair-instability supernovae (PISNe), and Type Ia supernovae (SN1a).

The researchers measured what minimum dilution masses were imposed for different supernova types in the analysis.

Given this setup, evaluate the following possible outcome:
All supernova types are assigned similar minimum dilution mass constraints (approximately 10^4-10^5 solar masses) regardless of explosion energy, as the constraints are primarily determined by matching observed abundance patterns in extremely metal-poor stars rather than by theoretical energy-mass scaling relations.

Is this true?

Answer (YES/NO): NO